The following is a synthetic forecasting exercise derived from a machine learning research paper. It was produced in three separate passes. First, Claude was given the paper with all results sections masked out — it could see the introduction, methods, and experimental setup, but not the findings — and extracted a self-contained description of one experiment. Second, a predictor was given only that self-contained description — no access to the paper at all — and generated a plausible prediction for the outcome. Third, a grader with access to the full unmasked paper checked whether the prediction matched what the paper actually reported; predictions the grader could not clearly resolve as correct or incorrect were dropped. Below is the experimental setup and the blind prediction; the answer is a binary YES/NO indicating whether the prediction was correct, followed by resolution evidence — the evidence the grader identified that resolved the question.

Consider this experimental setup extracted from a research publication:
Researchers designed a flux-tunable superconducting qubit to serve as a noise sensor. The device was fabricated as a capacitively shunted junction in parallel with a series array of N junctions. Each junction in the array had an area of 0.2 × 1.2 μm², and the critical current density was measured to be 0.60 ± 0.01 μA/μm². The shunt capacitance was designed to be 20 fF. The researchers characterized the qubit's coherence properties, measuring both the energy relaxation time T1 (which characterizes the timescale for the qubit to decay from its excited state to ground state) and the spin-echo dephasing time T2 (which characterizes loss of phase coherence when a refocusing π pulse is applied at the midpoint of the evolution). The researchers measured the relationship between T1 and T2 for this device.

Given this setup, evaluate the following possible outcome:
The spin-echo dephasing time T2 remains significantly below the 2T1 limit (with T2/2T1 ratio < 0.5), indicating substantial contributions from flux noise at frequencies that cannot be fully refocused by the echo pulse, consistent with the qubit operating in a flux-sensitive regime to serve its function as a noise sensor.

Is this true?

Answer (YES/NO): NO